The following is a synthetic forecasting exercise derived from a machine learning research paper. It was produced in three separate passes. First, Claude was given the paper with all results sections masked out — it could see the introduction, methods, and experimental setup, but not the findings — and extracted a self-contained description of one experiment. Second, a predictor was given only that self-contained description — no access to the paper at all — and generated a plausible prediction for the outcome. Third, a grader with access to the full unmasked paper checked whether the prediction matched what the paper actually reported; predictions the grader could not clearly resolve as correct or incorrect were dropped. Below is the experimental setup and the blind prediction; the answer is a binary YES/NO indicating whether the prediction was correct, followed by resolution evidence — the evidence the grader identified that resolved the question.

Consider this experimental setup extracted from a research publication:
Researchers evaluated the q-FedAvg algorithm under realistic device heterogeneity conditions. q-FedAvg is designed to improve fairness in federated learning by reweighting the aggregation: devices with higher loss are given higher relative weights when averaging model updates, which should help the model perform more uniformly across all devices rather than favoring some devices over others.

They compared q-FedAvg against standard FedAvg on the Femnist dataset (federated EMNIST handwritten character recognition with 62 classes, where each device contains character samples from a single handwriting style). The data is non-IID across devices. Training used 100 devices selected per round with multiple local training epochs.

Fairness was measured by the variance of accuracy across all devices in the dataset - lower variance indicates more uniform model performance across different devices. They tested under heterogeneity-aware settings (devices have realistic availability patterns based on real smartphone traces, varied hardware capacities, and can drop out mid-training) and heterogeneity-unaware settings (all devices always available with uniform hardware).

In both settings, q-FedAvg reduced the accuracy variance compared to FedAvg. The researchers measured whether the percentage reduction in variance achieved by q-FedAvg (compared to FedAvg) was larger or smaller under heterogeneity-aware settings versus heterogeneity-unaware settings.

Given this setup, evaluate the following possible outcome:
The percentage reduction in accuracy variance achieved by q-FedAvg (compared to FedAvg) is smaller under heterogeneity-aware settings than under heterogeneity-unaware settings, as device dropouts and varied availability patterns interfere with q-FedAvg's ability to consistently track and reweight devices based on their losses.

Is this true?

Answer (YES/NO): YES